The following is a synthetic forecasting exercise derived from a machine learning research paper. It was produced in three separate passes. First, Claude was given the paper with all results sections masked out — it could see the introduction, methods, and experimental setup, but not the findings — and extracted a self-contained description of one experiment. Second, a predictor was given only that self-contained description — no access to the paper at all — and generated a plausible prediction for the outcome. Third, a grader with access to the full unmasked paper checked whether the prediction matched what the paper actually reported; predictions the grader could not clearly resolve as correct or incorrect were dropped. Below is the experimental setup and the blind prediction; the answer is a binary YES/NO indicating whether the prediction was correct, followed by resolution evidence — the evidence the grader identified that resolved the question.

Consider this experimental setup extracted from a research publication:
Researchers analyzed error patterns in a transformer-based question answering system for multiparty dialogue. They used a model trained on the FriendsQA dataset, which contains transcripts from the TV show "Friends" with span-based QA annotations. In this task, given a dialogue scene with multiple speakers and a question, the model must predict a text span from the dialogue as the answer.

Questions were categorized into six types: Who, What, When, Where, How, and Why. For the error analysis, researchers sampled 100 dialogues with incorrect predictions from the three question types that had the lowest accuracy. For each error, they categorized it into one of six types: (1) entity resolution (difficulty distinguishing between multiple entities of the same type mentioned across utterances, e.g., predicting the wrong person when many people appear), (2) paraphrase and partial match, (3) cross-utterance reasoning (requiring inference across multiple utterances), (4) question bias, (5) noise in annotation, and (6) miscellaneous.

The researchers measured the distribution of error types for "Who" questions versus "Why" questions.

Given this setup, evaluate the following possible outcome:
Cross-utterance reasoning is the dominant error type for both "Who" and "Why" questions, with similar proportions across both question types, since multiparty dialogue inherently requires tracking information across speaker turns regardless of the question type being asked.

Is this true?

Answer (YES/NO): NO